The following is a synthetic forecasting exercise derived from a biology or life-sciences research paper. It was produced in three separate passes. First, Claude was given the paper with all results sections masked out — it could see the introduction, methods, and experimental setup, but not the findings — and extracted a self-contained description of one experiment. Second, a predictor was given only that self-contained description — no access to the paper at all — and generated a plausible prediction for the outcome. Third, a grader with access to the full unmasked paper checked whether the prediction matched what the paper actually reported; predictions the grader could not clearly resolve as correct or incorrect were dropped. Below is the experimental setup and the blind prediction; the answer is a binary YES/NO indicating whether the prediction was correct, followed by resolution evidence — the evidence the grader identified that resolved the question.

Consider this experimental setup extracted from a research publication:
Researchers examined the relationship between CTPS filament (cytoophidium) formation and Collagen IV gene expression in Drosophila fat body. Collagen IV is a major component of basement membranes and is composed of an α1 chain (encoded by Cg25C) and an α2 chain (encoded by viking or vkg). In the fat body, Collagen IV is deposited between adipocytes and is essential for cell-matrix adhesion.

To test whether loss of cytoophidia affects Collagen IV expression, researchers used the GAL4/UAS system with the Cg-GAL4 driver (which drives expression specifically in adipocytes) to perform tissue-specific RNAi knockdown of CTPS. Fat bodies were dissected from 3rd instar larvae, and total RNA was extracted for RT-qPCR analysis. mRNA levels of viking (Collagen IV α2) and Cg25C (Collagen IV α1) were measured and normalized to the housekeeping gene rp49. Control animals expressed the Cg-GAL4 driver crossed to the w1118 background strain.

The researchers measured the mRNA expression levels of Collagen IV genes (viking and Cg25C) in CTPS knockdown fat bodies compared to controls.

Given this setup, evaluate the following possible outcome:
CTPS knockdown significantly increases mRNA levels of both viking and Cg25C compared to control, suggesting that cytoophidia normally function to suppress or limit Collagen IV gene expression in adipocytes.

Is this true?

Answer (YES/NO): NO